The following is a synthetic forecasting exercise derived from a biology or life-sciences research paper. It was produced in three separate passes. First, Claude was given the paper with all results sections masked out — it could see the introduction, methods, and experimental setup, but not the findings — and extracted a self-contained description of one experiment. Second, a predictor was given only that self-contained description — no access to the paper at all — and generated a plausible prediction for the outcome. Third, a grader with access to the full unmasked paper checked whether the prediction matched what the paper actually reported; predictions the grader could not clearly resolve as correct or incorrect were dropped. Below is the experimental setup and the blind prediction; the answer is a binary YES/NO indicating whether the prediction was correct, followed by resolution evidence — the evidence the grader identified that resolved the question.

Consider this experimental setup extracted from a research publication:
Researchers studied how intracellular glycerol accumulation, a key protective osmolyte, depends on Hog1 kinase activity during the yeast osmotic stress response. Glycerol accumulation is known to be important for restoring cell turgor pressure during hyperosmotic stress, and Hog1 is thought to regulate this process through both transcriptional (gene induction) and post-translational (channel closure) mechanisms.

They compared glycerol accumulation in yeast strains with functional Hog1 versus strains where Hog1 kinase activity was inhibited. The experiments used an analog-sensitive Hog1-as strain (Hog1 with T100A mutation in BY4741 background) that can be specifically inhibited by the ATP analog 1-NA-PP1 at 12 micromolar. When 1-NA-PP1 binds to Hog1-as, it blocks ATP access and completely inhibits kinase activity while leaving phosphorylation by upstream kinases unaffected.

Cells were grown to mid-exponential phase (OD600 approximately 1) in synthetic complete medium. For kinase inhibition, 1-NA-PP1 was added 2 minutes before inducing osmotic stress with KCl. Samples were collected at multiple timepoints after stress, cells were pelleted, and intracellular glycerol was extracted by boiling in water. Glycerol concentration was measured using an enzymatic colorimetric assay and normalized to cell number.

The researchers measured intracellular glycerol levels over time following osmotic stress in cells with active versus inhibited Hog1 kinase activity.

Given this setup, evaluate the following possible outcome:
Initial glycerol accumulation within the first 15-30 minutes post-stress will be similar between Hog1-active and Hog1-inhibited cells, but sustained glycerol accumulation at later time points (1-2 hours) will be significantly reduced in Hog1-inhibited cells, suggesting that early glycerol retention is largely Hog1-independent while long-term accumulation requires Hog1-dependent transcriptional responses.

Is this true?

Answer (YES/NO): NO